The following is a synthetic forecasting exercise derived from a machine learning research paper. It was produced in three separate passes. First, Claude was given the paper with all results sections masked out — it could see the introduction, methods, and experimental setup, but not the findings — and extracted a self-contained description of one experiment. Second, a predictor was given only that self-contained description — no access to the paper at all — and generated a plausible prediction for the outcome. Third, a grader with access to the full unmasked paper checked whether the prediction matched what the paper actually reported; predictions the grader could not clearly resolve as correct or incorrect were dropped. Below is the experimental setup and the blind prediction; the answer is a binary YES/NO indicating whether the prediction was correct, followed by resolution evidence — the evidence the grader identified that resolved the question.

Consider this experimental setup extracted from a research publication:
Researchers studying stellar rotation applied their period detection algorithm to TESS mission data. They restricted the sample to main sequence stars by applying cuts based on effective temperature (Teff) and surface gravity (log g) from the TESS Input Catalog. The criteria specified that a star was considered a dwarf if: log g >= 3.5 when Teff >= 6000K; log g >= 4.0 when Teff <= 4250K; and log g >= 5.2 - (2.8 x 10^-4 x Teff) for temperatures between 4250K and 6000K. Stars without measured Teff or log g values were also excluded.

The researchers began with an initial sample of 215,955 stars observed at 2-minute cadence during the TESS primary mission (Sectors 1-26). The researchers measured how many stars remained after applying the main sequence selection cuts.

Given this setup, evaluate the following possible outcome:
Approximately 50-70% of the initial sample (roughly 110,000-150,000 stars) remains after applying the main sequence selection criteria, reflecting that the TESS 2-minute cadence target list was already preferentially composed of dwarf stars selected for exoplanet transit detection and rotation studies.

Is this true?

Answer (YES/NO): YES